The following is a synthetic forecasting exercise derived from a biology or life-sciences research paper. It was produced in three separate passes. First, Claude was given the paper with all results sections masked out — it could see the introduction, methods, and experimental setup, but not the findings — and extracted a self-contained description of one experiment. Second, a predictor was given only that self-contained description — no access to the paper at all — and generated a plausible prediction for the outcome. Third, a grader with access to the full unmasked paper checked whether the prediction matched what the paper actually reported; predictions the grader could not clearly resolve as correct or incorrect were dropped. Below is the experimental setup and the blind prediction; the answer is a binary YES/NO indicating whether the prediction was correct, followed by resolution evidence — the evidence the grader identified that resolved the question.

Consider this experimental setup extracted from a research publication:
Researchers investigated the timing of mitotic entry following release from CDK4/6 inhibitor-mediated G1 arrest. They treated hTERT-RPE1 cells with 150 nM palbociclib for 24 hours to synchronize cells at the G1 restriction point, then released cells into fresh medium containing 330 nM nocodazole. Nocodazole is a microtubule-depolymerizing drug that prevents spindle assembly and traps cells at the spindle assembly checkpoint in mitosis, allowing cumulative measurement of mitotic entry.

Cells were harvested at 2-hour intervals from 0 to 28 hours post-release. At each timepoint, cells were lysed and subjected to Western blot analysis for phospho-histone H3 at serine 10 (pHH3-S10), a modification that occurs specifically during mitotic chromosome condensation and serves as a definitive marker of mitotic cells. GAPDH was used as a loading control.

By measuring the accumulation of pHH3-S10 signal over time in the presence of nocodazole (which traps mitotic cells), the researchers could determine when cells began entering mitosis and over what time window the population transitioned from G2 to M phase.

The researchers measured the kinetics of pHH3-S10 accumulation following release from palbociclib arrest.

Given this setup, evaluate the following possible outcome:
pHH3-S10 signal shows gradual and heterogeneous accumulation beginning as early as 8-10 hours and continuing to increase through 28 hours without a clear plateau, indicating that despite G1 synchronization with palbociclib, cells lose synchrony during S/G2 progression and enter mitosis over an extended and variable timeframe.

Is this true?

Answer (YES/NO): NO